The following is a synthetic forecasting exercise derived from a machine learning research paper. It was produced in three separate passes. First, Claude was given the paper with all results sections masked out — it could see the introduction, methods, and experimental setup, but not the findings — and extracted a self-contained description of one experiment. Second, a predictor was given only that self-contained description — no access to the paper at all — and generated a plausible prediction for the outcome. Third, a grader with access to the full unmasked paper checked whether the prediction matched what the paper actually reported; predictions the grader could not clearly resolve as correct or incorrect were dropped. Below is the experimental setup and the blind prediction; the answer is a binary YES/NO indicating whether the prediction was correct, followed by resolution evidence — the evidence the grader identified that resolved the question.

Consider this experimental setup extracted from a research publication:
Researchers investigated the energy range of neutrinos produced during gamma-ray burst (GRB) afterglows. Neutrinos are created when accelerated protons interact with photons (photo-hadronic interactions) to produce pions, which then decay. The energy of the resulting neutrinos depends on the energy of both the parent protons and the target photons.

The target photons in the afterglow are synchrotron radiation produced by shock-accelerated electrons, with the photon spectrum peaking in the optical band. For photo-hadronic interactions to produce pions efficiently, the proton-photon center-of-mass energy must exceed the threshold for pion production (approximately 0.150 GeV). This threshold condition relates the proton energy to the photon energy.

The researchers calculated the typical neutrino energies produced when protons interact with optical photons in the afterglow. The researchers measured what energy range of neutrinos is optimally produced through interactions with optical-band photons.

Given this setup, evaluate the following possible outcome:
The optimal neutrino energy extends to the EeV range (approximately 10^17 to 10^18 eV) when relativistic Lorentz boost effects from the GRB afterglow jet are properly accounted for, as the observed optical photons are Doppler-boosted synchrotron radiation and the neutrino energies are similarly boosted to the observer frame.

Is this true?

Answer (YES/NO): NO